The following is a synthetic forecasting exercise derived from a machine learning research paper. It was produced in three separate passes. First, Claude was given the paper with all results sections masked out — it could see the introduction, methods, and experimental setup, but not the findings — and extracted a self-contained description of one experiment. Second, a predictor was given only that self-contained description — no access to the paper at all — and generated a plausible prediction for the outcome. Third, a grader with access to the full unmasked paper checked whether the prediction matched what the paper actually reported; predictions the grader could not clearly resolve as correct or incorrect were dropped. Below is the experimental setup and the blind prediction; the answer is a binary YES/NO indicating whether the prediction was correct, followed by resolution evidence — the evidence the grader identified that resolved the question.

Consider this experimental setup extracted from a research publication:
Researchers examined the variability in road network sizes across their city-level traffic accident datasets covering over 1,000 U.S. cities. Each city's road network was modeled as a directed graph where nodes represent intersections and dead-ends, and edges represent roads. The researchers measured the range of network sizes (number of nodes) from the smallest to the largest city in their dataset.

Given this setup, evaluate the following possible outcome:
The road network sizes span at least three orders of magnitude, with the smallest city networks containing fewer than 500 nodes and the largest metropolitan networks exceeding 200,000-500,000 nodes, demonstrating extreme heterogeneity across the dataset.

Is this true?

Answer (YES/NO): NO